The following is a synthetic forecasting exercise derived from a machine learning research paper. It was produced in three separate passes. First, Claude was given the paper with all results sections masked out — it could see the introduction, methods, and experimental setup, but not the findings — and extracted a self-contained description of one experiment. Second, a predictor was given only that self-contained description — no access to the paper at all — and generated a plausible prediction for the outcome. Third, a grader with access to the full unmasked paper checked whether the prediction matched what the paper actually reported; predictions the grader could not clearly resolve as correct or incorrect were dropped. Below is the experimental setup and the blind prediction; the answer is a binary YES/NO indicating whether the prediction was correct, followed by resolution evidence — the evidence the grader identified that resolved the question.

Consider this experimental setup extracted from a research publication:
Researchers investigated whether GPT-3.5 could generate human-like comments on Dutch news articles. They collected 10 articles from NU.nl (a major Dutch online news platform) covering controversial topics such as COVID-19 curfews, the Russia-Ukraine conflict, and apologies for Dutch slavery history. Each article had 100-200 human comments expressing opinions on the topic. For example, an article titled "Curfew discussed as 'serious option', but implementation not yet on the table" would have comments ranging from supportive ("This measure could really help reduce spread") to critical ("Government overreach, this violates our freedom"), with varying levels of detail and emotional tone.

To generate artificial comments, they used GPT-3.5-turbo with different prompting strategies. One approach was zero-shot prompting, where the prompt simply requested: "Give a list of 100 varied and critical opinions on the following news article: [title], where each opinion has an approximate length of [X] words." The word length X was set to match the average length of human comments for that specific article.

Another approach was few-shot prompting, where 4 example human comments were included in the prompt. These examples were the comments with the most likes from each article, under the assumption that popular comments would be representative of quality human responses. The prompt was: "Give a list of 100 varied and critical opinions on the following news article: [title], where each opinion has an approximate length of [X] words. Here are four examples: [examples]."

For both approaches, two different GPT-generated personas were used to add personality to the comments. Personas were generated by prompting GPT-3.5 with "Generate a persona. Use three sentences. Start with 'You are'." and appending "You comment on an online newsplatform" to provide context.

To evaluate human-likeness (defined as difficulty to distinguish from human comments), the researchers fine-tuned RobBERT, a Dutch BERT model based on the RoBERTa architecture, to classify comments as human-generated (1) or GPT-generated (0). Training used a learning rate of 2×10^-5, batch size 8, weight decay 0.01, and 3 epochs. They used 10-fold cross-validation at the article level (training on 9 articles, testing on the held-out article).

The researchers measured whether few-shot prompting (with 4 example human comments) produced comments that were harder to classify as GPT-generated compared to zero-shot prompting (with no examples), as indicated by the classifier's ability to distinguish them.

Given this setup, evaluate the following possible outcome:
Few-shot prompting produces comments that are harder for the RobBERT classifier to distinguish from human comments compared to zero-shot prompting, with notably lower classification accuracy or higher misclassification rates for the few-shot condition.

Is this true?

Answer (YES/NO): NO